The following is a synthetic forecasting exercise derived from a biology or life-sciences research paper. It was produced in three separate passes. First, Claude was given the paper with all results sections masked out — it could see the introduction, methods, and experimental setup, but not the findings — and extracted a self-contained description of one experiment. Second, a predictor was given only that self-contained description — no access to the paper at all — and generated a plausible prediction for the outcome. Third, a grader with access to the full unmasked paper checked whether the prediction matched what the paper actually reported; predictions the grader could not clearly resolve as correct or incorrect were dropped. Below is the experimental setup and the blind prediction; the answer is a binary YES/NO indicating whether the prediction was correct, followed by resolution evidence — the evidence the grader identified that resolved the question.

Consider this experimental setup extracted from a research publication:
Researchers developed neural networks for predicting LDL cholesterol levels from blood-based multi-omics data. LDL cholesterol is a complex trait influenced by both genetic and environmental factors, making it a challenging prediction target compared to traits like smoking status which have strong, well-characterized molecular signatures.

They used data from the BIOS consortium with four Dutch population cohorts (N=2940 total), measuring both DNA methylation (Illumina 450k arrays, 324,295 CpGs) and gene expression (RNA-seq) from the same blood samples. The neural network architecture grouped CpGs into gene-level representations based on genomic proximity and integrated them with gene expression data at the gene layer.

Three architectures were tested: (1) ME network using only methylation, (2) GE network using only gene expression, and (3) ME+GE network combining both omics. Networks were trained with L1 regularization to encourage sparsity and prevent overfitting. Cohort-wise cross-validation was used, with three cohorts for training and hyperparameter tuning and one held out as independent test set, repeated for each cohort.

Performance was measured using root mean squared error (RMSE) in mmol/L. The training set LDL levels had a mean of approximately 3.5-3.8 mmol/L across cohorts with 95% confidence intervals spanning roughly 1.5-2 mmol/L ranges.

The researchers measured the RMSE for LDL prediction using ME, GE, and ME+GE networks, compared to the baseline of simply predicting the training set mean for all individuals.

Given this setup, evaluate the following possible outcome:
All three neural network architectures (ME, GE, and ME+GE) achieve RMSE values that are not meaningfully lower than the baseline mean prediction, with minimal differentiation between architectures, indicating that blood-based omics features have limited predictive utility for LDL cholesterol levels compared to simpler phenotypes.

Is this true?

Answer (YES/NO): NO